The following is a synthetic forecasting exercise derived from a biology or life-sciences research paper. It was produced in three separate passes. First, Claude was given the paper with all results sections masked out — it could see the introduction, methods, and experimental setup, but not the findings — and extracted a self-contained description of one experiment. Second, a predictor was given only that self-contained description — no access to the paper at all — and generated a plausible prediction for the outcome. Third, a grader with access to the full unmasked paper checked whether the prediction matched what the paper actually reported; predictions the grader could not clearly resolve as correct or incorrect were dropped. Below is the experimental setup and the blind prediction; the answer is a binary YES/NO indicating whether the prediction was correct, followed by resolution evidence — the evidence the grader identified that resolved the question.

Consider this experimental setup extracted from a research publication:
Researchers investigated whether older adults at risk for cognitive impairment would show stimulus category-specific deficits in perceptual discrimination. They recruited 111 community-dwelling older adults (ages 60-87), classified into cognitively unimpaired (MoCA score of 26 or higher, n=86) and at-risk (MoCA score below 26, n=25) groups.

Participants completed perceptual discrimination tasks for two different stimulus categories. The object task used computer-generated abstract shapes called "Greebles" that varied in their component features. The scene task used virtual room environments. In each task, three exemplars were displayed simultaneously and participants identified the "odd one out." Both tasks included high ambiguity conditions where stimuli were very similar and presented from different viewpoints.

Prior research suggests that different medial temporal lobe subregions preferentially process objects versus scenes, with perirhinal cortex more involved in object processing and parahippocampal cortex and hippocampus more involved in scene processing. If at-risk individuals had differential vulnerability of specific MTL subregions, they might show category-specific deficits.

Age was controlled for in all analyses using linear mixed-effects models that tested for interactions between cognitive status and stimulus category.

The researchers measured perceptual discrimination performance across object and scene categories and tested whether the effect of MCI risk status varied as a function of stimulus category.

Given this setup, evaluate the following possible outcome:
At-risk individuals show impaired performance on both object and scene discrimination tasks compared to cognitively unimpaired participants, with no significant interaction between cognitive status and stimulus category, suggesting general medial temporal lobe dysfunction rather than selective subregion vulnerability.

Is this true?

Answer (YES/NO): YES